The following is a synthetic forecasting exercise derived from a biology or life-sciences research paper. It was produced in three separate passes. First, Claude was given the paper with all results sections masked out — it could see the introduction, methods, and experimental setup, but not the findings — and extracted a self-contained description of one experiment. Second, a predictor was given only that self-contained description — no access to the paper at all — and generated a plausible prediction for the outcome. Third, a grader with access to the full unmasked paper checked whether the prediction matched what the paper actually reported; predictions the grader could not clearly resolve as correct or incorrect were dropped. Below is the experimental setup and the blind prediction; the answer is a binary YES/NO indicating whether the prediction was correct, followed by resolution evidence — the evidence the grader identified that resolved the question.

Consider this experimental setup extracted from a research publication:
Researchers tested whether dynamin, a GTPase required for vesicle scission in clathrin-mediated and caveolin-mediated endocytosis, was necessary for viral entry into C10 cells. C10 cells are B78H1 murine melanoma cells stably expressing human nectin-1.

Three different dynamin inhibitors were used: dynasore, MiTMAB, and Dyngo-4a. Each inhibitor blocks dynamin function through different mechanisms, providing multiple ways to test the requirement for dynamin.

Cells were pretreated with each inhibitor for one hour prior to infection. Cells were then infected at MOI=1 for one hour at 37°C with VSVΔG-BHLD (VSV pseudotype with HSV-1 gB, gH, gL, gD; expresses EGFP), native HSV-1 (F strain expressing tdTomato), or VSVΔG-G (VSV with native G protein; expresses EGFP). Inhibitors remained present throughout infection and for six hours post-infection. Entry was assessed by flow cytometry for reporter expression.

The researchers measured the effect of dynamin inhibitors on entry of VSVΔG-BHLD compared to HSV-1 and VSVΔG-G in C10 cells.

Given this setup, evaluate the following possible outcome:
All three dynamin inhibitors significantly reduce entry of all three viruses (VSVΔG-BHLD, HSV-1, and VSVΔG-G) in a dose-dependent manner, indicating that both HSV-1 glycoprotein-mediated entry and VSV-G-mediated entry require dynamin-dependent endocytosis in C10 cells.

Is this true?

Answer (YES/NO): NO